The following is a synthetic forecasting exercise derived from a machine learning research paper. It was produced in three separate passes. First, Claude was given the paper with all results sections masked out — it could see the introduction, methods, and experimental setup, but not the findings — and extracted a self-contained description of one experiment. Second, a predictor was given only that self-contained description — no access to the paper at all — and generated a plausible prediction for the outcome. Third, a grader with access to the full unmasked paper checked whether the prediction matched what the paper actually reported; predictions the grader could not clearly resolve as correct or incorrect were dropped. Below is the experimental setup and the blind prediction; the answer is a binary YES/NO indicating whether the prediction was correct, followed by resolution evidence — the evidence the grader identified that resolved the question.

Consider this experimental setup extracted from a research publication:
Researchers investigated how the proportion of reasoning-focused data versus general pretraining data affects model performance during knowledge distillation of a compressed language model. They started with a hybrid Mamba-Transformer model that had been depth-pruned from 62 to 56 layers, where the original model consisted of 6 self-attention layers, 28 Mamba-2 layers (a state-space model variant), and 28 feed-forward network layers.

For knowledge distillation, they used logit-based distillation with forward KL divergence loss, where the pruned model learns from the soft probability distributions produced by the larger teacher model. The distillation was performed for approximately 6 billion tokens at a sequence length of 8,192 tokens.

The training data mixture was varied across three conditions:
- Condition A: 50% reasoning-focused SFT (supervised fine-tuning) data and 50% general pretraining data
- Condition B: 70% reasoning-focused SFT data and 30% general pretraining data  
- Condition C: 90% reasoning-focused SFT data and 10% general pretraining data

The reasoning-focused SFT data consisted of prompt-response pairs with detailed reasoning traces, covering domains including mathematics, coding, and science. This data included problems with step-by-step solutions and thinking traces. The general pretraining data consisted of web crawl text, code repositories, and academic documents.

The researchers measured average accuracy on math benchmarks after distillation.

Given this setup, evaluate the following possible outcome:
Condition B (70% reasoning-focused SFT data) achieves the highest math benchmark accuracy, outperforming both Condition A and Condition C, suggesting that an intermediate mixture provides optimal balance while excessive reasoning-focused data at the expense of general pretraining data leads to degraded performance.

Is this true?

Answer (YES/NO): YES